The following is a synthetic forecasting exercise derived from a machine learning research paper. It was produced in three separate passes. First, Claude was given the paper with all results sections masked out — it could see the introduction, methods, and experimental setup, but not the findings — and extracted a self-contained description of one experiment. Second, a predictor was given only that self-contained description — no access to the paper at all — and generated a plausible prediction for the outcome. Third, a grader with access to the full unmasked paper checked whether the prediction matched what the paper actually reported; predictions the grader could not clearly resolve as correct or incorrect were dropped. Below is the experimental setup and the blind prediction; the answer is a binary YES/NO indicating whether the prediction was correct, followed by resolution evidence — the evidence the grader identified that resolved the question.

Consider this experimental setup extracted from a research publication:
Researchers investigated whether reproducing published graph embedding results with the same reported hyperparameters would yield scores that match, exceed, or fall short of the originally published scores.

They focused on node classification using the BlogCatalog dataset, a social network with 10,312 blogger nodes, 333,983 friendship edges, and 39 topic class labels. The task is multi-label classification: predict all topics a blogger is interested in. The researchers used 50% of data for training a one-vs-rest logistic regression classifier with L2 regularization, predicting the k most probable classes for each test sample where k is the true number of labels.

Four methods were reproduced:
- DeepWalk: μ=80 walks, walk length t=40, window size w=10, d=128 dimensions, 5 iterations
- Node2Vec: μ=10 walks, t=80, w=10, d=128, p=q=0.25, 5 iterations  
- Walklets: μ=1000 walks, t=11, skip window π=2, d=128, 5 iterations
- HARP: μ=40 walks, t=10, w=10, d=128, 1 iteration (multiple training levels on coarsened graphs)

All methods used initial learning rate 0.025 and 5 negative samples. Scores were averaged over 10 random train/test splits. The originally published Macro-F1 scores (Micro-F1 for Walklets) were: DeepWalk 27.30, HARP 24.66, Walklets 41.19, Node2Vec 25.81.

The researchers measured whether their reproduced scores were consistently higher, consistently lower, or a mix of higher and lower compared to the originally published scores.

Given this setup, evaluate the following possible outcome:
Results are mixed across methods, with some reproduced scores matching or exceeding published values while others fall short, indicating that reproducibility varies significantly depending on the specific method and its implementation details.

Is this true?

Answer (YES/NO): NO